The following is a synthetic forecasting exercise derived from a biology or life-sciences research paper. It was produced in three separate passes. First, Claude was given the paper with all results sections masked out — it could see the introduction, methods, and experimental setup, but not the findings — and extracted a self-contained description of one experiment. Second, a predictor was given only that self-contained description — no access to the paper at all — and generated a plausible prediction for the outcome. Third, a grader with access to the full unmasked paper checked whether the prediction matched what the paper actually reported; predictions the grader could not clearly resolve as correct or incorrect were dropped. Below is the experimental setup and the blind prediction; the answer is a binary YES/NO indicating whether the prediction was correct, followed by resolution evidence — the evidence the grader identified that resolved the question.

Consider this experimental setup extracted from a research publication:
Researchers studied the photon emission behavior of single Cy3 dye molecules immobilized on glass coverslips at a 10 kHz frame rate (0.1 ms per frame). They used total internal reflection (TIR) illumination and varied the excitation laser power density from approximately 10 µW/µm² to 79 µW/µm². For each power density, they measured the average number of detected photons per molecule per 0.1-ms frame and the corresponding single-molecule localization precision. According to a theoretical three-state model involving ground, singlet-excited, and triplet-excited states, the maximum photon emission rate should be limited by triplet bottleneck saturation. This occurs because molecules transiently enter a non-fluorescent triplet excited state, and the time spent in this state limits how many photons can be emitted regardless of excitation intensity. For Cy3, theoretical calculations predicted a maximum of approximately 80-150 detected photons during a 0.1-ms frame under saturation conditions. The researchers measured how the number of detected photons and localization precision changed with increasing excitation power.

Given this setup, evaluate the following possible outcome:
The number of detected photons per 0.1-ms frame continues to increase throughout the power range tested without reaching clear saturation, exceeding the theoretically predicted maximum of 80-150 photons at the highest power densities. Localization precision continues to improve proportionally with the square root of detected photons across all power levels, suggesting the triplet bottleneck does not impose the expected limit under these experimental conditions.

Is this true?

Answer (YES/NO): NO